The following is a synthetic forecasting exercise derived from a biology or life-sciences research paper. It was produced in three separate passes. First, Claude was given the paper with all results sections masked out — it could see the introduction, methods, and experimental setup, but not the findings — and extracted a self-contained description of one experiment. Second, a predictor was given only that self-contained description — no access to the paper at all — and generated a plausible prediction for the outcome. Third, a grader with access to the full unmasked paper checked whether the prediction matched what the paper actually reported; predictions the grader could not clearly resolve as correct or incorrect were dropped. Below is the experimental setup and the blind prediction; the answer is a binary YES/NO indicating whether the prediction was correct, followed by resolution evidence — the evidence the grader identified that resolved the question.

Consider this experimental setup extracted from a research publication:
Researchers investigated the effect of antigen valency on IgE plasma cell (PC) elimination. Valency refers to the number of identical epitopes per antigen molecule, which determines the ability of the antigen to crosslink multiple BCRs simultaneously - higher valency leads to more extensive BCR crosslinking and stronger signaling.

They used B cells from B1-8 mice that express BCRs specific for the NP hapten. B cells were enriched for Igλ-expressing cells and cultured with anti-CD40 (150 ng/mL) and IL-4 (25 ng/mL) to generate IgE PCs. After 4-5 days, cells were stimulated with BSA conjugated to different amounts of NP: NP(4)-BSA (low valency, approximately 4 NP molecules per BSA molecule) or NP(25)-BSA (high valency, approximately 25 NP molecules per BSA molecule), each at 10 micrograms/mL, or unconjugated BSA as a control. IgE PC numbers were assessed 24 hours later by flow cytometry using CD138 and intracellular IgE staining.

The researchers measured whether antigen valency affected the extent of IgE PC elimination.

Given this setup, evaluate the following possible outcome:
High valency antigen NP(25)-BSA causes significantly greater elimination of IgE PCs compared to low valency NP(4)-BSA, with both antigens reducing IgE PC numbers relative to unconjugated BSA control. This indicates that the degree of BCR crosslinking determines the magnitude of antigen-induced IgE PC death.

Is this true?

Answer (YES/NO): YES